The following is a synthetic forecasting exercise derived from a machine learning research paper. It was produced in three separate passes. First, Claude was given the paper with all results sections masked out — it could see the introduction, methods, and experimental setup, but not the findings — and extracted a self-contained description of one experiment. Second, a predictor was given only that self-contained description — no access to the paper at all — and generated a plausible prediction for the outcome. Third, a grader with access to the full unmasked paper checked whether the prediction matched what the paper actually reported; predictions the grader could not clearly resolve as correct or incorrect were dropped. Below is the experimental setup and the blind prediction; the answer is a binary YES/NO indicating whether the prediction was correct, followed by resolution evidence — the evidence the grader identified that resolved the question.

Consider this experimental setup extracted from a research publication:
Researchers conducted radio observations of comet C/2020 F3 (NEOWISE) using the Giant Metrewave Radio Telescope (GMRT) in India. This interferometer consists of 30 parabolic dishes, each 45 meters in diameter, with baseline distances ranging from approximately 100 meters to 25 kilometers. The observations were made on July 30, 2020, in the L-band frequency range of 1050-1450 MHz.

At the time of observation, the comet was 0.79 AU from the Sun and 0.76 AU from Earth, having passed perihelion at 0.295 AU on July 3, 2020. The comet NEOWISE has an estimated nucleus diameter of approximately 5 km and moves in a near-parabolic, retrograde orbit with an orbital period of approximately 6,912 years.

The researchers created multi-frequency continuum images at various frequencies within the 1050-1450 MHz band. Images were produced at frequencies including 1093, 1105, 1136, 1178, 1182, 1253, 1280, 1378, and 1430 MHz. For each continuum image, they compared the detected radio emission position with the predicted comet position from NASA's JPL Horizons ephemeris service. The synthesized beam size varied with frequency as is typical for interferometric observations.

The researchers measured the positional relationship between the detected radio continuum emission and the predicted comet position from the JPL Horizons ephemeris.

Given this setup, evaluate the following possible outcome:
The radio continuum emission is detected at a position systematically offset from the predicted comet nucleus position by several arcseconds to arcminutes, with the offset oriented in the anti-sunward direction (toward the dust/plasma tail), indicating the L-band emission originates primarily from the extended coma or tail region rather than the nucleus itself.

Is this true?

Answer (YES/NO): NO